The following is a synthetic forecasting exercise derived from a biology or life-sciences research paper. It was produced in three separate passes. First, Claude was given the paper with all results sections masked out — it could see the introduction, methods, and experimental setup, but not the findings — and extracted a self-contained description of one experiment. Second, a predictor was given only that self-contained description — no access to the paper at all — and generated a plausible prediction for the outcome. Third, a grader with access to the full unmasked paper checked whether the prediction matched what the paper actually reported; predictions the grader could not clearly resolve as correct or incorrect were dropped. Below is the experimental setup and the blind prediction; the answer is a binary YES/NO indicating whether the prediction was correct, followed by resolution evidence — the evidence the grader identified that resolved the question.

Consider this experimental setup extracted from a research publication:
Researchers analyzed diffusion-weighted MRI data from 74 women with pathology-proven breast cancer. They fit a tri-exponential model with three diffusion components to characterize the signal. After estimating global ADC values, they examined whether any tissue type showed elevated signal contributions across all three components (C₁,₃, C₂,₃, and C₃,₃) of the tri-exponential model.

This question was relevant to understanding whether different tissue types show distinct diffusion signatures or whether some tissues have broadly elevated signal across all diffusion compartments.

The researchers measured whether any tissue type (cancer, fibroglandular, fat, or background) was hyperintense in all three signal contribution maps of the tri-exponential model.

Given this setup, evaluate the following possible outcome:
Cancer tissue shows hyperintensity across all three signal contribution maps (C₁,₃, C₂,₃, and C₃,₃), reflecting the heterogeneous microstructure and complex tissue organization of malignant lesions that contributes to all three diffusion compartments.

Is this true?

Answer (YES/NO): NO